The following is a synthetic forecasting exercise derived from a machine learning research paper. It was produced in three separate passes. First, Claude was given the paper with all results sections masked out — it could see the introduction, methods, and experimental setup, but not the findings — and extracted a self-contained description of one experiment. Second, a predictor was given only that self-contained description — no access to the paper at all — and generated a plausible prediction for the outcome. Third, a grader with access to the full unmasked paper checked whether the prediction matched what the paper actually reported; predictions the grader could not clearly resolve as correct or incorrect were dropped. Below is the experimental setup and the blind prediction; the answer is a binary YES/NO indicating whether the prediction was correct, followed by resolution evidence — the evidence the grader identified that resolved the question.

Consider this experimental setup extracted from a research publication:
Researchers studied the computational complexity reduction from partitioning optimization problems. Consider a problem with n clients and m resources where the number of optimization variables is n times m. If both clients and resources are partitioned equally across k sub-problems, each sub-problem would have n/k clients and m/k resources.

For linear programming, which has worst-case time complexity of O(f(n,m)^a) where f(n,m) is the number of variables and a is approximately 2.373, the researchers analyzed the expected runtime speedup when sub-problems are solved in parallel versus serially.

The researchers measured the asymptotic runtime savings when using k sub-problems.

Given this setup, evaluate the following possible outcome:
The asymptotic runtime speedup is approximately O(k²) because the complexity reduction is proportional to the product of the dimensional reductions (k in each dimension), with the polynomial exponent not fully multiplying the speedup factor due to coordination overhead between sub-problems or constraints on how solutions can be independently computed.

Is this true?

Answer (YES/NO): NO